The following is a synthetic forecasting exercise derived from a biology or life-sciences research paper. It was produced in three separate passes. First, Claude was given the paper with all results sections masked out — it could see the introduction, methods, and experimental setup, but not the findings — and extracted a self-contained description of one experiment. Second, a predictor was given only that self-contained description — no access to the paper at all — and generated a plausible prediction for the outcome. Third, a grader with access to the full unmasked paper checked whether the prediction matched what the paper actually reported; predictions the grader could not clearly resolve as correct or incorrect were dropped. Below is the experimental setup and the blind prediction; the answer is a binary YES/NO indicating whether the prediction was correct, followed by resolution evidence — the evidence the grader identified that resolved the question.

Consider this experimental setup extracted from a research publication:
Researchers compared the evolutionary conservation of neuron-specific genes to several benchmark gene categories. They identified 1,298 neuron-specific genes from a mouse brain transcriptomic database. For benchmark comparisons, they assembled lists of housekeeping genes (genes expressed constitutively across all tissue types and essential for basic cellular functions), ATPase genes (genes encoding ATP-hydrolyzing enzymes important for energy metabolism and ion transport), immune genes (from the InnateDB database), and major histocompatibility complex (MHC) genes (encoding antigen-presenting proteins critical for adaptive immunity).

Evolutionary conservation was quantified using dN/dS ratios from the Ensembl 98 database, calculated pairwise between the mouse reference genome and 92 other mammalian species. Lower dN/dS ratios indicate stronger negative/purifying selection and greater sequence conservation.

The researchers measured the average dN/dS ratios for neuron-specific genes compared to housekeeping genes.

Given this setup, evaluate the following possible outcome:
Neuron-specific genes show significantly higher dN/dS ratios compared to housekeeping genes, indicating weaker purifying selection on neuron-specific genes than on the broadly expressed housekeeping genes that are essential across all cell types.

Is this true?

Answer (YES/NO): NO